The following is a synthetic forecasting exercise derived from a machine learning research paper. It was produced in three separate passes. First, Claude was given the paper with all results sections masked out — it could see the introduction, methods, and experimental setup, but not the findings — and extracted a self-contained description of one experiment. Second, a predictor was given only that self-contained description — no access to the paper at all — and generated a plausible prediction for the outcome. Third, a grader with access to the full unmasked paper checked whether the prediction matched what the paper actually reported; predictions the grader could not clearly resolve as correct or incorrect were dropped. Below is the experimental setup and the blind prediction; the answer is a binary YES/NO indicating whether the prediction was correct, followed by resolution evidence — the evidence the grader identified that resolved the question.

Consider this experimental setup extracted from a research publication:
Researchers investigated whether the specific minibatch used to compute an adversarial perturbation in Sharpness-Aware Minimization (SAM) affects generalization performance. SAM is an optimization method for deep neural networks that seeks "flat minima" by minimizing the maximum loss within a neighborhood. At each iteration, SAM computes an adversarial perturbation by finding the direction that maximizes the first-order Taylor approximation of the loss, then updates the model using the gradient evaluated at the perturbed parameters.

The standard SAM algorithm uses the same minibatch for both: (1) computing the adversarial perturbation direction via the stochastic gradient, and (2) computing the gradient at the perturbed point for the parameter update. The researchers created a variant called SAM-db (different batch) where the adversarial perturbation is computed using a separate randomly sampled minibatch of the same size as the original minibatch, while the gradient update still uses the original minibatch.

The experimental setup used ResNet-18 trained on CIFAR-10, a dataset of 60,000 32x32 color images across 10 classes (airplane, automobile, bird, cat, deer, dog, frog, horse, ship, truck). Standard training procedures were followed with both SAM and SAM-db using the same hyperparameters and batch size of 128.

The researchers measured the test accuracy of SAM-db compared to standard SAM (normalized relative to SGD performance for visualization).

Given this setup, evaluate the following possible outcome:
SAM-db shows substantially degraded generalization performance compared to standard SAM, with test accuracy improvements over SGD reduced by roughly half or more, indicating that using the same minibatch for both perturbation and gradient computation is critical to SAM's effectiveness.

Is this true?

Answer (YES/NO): YES